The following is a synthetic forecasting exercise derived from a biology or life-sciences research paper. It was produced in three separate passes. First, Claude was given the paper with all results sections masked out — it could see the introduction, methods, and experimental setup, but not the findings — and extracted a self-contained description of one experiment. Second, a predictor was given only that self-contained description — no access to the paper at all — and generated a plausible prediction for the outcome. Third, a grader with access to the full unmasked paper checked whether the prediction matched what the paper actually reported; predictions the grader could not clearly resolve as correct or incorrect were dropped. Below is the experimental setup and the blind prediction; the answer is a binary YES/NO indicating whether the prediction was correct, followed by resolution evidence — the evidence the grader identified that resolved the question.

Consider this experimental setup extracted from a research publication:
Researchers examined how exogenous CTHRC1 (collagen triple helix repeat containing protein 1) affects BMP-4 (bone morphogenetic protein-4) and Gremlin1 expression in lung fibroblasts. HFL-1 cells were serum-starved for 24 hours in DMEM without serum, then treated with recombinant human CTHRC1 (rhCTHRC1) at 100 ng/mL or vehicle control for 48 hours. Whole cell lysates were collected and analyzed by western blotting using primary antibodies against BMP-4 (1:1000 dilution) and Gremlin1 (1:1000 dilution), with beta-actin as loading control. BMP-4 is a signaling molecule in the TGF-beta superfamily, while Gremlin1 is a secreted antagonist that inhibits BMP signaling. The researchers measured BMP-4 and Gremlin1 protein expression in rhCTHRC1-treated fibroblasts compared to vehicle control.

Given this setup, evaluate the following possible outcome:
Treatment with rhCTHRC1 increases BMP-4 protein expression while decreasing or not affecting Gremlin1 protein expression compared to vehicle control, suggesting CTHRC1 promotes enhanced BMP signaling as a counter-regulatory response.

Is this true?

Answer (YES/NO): NO